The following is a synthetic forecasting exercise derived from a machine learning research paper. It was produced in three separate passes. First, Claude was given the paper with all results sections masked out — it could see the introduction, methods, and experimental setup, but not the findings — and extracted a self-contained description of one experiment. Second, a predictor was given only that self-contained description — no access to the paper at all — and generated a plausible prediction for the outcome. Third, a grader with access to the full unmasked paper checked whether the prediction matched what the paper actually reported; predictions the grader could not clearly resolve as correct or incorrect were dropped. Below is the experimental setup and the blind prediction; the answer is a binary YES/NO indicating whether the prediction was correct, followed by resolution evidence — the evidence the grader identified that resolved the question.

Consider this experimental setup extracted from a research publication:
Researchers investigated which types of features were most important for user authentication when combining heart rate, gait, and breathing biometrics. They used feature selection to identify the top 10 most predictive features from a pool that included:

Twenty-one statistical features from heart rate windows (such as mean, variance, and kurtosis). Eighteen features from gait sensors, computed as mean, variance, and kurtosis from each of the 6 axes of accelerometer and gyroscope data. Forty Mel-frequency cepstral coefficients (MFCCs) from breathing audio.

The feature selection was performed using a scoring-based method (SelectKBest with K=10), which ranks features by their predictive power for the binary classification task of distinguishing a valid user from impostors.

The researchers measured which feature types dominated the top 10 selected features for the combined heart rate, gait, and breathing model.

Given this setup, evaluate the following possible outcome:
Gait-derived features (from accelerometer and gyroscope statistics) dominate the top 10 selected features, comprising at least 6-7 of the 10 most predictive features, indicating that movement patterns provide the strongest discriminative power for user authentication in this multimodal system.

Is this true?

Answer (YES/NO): NO